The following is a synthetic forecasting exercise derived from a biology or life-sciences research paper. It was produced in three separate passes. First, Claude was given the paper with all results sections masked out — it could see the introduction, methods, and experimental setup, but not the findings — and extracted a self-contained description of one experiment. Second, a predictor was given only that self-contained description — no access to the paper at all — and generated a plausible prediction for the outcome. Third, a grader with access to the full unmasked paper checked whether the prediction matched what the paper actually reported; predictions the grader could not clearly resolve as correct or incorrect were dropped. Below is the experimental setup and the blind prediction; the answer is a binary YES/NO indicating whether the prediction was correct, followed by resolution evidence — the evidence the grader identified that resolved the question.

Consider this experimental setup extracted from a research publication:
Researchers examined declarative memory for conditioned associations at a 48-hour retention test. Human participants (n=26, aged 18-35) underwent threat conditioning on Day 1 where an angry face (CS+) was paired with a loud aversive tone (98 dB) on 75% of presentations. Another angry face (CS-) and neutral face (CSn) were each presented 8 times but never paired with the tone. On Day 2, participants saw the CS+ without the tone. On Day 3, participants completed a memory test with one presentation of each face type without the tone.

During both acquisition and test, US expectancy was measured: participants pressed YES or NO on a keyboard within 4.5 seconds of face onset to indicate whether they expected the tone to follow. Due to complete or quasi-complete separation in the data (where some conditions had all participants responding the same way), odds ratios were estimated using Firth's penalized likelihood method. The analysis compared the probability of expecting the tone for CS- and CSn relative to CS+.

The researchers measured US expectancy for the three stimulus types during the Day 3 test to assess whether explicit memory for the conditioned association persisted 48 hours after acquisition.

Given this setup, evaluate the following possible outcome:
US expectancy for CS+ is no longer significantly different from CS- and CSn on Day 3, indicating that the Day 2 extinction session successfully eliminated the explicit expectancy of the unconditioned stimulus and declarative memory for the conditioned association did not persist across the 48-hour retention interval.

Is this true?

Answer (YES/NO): NO